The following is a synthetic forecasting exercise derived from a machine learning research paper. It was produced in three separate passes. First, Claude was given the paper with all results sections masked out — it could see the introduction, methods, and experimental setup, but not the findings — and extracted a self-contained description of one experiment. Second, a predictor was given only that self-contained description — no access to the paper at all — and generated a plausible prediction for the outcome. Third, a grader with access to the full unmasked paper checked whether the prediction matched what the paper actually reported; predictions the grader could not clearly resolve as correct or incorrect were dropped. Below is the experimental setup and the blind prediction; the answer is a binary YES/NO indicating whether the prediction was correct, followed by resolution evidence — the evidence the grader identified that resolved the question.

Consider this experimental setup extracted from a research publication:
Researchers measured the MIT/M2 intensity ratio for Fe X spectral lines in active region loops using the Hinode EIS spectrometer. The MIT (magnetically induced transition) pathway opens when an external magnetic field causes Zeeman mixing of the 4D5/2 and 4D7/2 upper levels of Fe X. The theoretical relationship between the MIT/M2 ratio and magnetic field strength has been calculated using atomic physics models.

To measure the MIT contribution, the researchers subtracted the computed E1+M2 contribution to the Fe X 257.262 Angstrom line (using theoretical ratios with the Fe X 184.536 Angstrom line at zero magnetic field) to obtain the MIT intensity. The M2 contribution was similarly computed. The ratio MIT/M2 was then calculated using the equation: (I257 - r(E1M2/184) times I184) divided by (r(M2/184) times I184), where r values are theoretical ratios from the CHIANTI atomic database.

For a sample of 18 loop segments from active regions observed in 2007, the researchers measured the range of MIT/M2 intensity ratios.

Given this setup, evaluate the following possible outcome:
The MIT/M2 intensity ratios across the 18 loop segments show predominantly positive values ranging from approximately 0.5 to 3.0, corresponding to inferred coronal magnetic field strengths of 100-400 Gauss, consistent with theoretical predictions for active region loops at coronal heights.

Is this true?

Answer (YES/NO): NO